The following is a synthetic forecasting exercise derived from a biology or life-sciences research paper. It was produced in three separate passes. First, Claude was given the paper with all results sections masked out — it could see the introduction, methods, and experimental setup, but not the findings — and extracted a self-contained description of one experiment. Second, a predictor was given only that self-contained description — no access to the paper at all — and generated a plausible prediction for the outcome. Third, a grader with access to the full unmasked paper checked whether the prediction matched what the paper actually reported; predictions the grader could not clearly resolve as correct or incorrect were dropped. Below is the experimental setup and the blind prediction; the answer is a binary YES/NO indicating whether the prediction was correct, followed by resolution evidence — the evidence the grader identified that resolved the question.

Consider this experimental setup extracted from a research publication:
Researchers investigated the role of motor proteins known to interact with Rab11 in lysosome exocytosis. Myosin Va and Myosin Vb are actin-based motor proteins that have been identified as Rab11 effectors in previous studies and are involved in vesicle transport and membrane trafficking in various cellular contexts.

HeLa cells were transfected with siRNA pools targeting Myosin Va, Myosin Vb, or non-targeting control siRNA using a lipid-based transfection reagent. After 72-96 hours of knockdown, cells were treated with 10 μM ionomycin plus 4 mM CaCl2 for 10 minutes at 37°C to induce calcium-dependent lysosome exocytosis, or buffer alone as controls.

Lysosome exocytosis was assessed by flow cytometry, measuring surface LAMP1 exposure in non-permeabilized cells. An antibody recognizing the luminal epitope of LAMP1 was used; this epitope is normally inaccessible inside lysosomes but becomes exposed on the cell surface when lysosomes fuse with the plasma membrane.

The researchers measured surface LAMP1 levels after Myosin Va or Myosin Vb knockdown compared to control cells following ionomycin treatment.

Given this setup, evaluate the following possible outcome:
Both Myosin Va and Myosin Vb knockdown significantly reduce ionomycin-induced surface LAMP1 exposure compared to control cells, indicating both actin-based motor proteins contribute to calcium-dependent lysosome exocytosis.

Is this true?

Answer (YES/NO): NO